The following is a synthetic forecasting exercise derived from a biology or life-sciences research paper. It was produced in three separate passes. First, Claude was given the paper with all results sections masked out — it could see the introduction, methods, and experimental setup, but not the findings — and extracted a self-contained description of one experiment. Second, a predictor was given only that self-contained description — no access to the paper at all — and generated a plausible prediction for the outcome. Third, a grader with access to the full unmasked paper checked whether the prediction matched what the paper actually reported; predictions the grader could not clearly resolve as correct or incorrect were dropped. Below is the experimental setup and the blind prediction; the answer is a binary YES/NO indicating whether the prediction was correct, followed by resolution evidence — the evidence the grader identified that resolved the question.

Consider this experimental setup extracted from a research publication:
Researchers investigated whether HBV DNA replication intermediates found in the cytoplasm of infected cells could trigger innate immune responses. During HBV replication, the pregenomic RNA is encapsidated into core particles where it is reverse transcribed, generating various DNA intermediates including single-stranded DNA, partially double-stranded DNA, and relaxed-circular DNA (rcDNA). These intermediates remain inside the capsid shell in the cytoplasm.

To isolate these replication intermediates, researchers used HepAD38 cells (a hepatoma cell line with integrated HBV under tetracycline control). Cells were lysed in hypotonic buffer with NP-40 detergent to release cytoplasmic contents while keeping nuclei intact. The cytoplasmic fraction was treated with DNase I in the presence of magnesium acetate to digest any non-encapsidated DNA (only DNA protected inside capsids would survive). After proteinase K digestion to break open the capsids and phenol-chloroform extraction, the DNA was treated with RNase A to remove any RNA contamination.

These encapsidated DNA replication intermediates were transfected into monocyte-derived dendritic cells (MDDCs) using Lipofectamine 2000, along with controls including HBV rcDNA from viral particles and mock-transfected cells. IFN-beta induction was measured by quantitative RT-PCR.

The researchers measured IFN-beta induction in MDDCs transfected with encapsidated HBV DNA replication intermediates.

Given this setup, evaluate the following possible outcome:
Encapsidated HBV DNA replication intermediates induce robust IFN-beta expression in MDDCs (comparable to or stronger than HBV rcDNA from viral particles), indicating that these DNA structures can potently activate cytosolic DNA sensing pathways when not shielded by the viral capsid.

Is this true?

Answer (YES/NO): NO